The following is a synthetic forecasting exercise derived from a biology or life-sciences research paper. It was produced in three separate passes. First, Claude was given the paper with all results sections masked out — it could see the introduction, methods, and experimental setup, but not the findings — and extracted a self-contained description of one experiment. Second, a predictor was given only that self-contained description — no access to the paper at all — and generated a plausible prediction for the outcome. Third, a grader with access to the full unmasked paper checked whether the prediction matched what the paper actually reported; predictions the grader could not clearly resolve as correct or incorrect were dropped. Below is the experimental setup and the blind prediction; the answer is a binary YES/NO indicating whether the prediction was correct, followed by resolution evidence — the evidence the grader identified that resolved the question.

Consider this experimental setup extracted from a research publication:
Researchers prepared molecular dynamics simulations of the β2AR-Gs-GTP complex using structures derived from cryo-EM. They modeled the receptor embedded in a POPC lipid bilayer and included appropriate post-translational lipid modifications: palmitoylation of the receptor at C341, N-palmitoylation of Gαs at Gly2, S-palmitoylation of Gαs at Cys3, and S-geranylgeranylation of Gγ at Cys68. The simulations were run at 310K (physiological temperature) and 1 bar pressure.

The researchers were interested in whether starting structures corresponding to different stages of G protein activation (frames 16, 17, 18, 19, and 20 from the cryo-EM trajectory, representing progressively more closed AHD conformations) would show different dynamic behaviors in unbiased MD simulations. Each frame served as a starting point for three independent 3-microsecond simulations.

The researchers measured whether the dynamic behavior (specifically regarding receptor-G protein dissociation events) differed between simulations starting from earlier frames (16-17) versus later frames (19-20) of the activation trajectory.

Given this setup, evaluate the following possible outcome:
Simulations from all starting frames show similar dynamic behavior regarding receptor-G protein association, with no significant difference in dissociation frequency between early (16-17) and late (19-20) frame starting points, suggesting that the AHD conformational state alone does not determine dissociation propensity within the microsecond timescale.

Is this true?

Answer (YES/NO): NO